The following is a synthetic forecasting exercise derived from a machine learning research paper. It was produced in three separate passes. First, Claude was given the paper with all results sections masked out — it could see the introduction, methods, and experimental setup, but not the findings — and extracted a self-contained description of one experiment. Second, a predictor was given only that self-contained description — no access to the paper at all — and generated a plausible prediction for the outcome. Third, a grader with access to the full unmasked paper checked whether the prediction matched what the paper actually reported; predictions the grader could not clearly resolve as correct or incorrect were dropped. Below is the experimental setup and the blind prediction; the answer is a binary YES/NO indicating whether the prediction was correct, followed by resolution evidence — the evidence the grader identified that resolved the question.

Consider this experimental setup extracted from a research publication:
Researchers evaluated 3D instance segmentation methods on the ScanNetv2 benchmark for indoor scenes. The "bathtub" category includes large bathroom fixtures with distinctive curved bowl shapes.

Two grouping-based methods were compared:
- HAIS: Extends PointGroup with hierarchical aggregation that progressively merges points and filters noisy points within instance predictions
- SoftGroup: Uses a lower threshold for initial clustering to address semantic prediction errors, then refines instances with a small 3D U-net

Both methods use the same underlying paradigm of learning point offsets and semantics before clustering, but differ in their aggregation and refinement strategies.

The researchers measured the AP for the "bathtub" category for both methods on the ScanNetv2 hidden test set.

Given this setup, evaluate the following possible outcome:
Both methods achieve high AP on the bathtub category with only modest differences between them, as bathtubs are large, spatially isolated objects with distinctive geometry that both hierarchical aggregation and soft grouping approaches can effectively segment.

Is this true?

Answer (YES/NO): NO